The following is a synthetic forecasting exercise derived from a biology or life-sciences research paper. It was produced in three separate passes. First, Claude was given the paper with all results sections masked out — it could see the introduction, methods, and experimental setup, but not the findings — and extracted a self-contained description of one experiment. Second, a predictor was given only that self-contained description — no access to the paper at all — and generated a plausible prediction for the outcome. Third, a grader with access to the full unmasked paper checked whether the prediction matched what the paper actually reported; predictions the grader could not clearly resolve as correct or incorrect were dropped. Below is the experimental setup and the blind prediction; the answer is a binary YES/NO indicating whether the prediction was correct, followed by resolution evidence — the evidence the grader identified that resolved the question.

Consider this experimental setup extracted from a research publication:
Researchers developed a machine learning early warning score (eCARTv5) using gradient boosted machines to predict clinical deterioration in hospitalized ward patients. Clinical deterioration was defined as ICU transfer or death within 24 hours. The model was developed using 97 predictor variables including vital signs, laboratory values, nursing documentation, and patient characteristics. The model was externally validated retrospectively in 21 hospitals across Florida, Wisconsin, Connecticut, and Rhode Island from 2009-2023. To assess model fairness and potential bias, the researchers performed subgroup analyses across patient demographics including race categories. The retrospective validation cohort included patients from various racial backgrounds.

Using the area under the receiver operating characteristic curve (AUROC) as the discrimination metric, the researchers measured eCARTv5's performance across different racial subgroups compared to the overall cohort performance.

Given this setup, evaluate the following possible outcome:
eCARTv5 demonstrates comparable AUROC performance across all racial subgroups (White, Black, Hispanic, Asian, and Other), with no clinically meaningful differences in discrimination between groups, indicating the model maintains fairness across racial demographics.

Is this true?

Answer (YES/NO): YES